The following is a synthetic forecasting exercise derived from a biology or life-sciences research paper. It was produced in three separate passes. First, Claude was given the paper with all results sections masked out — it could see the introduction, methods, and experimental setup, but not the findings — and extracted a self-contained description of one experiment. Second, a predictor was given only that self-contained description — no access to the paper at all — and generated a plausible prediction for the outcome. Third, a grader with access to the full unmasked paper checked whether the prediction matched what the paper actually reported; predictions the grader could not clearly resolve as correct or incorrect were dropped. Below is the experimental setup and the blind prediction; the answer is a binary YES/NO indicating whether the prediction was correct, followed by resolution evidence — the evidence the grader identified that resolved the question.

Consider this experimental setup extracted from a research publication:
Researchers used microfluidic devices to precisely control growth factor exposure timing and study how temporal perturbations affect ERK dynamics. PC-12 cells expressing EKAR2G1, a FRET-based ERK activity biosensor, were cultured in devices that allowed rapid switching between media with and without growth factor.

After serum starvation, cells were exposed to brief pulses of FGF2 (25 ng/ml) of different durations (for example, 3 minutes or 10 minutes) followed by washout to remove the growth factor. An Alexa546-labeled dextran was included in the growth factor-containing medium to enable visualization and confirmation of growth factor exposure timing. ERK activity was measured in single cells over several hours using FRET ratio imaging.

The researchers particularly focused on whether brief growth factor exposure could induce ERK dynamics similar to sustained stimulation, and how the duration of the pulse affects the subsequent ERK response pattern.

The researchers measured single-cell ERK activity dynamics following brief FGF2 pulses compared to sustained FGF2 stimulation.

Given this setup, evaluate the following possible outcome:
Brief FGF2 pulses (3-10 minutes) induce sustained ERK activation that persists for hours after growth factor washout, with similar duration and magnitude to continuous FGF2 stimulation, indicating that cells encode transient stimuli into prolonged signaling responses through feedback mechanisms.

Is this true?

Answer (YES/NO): NO